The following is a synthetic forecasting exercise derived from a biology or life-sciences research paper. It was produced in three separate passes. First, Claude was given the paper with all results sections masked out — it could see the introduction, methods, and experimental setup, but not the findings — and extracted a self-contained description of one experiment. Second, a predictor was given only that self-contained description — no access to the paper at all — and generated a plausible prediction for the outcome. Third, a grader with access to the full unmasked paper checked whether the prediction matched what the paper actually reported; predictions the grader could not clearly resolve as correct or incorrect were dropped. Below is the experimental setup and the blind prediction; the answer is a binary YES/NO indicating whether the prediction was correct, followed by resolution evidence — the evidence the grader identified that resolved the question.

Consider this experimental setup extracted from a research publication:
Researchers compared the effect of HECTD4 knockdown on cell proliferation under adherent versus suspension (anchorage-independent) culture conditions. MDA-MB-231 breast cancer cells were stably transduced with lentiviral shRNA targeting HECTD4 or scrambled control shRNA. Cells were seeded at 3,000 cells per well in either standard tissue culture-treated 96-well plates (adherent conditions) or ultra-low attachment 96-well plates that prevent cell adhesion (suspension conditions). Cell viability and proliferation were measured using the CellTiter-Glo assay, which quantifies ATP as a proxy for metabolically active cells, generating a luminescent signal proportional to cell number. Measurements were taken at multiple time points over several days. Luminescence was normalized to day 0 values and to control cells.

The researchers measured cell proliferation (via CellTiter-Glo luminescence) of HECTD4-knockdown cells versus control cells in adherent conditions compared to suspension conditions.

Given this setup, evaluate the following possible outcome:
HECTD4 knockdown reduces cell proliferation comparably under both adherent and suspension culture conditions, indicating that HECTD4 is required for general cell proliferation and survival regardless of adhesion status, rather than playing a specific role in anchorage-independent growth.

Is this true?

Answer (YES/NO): NO